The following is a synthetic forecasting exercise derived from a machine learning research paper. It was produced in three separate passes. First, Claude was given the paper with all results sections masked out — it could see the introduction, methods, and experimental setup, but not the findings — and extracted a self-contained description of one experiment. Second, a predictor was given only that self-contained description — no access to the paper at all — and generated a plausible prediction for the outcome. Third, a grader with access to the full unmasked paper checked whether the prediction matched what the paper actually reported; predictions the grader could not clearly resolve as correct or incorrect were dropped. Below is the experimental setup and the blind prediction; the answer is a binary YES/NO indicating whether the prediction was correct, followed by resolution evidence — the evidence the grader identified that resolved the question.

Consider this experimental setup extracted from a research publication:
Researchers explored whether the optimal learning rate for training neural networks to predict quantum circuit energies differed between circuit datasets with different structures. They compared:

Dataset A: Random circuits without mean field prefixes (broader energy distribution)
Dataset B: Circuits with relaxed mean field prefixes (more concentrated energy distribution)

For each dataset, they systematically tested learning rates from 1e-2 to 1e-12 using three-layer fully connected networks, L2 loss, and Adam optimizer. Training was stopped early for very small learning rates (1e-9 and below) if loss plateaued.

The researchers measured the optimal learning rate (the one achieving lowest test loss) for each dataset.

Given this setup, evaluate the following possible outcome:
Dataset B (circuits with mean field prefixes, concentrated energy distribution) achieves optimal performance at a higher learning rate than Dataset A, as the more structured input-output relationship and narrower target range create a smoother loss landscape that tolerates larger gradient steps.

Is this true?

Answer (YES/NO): YES